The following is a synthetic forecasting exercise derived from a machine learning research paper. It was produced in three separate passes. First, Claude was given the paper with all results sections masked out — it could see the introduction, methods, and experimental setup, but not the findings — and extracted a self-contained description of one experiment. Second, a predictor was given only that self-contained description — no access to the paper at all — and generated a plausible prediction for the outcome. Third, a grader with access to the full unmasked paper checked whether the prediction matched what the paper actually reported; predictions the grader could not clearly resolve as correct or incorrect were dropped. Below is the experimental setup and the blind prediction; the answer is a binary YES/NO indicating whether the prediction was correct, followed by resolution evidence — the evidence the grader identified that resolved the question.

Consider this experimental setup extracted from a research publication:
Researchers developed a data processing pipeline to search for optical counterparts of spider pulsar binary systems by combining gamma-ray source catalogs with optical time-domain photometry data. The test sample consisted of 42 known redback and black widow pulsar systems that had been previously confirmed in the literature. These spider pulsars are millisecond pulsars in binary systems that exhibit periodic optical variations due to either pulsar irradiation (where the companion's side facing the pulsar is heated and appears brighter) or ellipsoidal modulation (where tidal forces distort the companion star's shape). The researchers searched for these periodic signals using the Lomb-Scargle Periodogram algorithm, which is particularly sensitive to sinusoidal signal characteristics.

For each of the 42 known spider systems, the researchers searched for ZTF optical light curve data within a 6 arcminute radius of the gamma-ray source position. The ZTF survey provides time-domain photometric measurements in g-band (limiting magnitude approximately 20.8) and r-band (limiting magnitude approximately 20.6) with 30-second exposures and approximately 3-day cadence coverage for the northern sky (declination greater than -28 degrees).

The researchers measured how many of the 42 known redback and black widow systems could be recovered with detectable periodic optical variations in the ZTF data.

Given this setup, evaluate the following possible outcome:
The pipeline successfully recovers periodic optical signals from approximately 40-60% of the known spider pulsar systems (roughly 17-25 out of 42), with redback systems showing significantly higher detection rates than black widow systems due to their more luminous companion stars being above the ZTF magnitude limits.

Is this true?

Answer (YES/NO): NO